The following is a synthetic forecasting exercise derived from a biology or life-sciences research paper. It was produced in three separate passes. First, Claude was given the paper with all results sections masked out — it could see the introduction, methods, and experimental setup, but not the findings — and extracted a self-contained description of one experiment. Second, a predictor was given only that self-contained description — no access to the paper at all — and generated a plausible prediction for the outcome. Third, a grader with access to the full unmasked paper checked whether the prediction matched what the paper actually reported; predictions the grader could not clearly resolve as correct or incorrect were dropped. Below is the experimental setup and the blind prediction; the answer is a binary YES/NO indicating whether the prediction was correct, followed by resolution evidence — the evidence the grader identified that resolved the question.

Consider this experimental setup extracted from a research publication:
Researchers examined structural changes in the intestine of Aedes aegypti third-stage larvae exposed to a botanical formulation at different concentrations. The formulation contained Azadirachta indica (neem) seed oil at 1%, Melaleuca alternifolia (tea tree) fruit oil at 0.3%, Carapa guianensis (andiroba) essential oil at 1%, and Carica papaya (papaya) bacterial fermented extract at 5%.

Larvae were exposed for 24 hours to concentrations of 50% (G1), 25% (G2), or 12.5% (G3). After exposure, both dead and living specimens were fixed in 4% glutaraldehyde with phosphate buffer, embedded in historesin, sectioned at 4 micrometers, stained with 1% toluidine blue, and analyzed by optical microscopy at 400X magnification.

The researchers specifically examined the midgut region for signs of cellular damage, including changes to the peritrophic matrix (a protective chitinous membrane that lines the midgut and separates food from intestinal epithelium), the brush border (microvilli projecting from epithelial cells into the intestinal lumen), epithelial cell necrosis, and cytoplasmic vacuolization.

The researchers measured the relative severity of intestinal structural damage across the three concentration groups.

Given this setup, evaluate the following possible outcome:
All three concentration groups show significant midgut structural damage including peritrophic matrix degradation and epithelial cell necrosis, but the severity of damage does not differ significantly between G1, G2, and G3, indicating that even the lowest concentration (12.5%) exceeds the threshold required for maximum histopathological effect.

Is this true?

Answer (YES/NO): NO